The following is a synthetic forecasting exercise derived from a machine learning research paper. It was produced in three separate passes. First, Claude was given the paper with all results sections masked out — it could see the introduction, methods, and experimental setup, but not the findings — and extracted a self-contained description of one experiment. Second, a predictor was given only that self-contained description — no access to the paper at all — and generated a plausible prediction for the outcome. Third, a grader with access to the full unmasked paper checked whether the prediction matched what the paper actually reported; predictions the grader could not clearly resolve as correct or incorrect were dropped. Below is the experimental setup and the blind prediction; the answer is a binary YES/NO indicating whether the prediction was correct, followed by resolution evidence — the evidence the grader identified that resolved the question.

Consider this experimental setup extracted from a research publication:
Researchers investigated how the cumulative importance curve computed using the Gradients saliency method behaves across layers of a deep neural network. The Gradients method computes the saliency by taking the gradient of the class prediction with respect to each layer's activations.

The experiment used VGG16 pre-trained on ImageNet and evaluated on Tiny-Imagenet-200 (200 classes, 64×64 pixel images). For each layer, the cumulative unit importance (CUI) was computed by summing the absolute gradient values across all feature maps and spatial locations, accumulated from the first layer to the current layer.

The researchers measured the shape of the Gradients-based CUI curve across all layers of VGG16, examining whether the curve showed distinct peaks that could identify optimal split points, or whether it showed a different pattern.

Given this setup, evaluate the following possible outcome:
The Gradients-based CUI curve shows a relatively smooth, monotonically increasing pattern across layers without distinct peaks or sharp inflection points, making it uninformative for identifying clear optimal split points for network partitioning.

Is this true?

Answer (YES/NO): YES